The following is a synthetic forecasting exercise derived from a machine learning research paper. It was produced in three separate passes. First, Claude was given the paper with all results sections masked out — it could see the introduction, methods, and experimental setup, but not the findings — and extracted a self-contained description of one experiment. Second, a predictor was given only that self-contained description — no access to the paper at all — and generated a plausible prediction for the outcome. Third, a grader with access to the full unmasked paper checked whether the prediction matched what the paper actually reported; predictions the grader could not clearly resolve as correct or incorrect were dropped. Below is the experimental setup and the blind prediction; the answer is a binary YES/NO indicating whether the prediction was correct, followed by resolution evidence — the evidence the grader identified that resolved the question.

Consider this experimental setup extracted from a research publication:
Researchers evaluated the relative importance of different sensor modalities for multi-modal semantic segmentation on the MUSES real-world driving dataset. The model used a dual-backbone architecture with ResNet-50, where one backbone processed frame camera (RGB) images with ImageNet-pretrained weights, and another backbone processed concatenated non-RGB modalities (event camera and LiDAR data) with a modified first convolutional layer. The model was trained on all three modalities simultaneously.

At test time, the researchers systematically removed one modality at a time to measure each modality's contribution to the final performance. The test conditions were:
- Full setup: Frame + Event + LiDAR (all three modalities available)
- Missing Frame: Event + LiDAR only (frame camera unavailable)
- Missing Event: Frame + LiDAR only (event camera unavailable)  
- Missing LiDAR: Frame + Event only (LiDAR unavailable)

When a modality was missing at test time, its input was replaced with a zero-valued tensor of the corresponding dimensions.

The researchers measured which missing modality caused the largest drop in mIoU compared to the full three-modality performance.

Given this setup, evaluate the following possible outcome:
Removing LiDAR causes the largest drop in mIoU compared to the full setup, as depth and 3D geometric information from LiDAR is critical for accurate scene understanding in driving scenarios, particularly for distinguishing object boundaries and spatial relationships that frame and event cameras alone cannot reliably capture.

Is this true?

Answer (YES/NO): NO